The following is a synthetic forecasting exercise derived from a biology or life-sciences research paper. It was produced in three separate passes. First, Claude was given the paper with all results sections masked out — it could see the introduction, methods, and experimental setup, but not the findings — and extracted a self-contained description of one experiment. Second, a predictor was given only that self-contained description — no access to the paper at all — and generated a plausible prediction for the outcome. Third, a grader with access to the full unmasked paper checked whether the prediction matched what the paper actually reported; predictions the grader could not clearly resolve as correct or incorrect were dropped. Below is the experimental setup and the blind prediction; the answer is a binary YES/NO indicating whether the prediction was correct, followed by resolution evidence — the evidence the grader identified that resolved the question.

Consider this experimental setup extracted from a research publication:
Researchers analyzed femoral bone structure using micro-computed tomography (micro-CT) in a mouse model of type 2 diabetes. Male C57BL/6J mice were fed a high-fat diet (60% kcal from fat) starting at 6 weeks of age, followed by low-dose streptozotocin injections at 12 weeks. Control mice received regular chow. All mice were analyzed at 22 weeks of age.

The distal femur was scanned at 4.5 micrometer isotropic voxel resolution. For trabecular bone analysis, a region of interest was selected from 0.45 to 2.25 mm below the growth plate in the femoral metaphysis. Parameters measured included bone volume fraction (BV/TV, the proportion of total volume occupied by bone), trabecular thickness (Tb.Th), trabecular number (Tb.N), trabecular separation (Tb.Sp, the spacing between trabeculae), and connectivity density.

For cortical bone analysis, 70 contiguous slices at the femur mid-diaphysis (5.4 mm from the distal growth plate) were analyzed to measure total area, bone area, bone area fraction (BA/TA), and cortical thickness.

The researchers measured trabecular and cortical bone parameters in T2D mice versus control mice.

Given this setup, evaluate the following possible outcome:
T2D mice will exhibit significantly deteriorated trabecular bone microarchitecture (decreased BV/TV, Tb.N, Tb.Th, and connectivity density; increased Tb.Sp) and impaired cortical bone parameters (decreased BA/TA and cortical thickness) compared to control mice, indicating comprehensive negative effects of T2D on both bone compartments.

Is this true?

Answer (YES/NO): NO